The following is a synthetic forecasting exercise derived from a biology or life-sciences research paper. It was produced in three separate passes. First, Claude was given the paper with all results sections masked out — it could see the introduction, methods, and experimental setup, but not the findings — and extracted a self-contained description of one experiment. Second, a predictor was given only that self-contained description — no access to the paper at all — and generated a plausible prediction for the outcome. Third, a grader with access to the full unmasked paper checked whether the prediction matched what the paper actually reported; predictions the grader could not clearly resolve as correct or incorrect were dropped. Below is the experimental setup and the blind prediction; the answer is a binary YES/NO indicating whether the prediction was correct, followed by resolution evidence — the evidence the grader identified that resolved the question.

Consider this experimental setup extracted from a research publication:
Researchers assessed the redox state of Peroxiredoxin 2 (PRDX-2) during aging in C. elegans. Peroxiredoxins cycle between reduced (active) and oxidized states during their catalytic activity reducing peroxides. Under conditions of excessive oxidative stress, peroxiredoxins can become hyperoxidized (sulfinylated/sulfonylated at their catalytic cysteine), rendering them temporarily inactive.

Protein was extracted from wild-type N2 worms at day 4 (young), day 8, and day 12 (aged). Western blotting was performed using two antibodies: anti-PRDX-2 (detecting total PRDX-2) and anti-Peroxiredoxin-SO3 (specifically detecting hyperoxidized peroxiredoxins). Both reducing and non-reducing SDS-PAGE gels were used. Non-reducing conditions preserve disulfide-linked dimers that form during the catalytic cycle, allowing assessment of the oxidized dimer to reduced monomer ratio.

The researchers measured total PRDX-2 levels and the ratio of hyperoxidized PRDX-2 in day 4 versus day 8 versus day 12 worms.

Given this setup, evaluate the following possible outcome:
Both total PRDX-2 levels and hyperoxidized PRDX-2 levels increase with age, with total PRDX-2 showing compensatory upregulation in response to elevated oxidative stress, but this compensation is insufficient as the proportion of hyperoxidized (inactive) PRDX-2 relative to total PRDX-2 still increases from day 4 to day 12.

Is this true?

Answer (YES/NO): YES